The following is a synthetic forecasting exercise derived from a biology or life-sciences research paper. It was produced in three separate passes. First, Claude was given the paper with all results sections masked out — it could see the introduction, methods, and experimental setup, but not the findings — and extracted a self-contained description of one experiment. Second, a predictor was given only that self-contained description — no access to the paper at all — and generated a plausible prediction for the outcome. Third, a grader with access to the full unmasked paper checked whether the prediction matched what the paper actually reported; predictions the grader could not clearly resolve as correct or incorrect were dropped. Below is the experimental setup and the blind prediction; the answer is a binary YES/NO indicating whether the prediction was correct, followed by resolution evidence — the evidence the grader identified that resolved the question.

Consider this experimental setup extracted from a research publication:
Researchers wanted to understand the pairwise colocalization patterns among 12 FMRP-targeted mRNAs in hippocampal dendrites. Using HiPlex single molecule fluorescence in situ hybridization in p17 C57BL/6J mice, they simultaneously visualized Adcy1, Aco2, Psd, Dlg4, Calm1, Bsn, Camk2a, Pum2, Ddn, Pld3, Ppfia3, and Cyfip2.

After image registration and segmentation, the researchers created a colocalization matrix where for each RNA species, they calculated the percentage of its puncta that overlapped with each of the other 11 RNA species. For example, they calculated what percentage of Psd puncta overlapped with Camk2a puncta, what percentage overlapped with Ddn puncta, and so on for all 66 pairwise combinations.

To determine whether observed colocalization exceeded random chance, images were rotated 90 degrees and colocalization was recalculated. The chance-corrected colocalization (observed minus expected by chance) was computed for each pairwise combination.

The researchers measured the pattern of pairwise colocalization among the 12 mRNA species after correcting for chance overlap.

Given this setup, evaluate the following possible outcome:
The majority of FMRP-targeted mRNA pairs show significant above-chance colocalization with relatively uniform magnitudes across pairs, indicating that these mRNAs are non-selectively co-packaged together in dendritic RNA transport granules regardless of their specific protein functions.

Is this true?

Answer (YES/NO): NO